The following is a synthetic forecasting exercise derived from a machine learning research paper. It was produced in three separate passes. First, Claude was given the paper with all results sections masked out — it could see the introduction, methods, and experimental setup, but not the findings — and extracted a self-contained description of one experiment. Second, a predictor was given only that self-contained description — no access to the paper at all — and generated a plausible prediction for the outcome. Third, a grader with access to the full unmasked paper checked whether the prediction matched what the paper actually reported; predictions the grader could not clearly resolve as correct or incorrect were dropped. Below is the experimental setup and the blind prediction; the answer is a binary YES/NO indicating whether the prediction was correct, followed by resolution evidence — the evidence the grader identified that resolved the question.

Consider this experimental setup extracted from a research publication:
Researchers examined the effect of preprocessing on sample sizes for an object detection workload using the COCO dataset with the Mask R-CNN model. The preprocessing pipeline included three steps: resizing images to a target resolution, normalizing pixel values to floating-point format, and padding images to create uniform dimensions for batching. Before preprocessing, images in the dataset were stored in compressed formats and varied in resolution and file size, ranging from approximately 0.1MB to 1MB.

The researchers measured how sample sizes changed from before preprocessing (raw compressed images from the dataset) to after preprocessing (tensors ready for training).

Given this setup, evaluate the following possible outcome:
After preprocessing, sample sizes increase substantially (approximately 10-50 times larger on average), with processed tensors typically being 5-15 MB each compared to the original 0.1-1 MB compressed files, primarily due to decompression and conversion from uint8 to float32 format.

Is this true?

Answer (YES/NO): NO